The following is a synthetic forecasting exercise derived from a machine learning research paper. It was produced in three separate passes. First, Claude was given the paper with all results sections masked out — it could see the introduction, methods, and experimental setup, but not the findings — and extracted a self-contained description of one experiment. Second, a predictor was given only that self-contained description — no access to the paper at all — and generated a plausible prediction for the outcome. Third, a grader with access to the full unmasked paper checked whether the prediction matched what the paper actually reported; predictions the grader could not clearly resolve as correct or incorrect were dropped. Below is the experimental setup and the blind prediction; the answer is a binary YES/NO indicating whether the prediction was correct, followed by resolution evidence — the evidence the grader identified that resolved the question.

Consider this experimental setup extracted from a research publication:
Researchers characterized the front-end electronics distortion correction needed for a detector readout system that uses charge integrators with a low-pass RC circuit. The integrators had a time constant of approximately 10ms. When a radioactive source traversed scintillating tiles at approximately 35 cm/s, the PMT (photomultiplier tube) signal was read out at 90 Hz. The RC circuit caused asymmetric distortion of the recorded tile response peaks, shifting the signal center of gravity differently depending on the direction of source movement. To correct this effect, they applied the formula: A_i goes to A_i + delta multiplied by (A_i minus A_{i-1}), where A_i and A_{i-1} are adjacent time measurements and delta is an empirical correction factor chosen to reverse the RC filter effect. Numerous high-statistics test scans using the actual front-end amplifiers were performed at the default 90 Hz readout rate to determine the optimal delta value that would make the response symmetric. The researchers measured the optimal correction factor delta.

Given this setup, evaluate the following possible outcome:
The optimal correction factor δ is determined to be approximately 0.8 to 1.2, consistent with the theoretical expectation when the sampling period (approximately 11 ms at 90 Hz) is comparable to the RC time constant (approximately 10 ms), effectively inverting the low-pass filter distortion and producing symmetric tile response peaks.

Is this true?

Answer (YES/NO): NO